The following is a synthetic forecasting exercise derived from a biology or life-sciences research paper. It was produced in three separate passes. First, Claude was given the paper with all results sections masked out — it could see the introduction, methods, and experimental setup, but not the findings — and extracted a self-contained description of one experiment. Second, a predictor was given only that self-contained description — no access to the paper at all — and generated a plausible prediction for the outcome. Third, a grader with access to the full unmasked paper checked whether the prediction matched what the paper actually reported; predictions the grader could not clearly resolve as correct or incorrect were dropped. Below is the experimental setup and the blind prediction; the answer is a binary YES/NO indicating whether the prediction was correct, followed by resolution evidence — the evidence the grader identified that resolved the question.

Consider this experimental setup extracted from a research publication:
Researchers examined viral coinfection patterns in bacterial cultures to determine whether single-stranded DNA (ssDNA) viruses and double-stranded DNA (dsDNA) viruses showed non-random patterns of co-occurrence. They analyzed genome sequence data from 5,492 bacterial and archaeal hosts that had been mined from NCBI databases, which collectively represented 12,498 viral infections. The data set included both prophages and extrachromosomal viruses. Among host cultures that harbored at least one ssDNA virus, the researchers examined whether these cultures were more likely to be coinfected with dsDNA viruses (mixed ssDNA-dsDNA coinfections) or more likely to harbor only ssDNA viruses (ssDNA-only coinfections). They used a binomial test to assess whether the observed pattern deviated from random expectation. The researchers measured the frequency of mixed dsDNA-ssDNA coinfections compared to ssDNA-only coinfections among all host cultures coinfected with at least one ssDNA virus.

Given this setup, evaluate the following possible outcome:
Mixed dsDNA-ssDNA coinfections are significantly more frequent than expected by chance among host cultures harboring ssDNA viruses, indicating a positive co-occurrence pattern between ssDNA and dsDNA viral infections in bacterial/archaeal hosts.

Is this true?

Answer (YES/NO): YES